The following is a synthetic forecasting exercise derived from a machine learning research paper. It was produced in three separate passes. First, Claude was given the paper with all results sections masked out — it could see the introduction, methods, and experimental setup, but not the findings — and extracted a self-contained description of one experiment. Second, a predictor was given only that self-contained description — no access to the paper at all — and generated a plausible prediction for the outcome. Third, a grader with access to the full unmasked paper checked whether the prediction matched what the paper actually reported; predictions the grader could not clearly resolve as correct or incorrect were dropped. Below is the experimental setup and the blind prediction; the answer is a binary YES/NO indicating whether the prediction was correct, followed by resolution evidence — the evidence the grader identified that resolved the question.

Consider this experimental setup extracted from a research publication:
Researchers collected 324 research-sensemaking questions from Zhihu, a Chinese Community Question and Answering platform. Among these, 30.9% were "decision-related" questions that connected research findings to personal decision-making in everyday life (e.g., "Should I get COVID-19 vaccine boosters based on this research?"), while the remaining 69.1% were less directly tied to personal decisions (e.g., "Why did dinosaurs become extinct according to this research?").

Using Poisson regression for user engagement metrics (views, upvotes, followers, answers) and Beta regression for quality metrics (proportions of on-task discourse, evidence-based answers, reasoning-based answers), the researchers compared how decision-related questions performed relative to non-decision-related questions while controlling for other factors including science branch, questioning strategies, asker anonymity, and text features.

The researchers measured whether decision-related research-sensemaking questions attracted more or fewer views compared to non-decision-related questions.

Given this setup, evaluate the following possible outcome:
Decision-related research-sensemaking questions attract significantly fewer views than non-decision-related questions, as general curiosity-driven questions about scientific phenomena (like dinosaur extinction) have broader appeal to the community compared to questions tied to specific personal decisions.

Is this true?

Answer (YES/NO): YES